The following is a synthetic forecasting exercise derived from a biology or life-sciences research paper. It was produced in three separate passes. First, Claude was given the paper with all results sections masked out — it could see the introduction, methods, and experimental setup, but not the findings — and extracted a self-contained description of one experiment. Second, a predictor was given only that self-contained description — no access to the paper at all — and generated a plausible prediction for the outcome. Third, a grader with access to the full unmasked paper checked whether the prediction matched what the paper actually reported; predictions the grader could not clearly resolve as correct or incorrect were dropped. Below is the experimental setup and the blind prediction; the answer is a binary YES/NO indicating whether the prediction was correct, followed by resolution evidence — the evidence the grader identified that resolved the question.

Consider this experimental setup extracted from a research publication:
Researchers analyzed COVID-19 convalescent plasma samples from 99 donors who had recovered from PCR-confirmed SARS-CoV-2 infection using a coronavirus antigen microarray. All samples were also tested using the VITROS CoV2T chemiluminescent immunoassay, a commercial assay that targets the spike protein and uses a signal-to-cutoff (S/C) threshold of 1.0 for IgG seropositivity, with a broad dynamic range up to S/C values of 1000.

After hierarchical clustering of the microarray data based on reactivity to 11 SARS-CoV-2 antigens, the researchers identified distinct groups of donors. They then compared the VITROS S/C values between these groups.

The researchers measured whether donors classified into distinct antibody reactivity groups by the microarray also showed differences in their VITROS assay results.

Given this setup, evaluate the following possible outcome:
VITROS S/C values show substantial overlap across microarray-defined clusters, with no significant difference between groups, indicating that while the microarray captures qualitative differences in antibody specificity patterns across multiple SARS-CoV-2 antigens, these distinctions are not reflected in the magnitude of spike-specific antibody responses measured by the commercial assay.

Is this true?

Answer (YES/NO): NO